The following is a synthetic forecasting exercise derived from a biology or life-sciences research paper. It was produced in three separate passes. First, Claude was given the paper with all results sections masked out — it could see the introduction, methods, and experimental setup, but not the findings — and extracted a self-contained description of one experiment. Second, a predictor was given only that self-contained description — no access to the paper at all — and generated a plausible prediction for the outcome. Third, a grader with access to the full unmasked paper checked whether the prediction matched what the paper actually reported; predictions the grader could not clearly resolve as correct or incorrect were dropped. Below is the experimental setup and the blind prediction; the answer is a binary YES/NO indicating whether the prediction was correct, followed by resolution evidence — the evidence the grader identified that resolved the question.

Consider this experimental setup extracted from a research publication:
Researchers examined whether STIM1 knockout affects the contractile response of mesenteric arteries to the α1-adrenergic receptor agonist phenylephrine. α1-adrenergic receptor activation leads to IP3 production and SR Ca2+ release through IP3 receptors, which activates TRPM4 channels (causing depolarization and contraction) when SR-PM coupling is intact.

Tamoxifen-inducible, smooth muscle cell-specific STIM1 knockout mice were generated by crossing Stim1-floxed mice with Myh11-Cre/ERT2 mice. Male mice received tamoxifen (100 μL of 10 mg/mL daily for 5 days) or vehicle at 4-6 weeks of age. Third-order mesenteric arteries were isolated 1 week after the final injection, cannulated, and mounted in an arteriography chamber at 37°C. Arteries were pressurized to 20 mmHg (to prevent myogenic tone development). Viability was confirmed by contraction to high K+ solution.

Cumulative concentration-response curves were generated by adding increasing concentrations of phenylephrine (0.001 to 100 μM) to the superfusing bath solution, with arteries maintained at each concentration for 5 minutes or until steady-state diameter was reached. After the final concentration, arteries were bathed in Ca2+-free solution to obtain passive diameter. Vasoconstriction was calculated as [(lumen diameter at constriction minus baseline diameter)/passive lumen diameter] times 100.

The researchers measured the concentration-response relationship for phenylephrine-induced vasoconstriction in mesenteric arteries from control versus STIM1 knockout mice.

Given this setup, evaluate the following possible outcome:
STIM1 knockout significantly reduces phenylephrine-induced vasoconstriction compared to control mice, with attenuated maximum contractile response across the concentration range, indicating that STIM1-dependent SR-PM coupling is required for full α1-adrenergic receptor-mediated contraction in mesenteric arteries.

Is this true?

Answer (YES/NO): YES